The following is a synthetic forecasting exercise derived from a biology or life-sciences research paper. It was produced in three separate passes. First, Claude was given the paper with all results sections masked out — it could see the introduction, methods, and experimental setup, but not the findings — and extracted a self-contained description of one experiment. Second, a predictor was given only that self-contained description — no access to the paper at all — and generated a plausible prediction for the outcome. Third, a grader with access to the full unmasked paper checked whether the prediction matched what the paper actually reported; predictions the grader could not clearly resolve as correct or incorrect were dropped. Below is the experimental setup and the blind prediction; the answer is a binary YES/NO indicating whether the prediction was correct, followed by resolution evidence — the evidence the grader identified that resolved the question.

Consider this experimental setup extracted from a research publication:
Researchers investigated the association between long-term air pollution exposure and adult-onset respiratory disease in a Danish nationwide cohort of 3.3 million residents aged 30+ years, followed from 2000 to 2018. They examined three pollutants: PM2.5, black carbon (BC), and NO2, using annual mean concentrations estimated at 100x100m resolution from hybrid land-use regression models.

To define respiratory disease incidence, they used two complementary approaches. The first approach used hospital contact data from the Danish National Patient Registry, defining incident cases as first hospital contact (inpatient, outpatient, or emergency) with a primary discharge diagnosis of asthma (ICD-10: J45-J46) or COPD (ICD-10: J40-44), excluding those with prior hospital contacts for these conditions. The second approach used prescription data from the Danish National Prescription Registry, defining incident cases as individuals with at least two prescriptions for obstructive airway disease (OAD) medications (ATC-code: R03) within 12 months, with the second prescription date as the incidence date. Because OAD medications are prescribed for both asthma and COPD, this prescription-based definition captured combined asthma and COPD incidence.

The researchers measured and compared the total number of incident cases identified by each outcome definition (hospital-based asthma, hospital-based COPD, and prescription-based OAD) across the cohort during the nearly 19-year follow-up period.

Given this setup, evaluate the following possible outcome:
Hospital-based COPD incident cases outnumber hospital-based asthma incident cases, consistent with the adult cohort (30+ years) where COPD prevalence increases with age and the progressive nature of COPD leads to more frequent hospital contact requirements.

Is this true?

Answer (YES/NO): YES